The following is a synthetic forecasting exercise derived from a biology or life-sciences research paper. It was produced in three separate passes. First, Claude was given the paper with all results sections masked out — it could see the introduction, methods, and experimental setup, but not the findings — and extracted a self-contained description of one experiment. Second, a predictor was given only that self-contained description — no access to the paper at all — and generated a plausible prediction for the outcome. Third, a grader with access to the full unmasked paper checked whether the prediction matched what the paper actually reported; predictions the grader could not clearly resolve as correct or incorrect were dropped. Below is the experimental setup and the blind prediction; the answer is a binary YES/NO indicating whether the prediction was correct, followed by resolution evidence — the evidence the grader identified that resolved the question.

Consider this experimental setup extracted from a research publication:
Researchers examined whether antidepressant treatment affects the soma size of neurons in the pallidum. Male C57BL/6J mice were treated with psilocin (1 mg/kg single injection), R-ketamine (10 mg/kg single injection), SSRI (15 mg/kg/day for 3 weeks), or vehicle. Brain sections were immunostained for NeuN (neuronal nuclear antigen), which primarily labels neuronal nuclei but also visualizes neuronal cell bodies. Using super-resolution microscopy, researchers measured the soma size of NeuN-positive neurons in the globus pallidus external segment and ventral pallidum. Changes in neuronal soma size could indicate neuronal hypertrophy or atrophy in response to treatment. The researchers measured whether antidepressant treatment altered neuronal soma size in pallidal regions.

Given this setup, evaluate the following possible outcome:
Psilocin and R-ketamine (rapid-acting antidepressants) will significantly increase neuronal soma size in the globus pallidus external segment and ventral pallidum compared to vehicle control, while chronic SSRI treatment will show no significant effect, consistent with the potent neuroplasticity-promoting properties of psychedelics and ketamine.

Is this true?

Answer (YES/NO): NO